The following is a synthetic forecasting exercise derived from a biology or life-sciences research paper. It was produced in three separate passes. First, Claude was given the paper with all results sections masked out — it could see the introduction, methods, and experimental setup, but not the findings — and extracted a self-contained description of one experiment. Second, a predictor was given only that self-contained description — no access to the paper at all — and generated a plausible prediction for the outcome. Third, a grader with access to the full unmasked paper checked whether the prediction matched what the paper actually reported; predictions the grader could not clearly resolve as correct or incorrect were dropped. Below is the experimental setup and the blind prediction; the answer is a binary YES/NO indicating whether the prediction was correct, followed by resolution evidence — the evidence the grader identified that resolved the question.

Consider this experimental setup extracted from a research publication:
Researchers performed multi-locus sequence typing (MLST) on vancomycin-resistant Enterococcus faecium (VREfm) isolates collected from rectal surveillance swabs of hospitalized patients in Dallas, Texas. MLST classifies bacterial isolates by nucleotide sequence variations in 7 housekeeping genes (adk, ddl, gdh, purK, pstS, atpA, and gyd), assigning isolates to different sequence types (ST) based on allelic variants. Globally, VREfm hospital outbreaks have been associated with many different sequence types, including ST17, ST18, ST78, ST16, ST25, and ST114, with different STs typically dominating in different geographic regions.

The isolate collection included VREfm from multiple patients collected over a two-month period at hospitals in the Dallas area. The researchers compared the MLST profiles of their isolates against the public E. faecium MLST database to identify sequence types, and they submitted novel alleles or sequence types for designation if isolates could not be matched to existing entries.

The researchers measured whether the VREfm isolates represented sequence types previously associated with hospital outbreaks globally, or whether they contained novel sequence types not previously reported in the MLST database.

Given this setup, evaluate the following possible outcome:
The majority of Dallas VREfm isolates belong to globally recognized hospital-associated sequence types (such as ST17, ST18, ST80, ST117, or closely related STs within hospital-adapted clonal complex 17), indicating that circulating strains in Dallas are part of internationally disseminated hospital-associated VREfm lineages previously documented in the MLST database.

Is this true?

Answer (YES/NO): YES